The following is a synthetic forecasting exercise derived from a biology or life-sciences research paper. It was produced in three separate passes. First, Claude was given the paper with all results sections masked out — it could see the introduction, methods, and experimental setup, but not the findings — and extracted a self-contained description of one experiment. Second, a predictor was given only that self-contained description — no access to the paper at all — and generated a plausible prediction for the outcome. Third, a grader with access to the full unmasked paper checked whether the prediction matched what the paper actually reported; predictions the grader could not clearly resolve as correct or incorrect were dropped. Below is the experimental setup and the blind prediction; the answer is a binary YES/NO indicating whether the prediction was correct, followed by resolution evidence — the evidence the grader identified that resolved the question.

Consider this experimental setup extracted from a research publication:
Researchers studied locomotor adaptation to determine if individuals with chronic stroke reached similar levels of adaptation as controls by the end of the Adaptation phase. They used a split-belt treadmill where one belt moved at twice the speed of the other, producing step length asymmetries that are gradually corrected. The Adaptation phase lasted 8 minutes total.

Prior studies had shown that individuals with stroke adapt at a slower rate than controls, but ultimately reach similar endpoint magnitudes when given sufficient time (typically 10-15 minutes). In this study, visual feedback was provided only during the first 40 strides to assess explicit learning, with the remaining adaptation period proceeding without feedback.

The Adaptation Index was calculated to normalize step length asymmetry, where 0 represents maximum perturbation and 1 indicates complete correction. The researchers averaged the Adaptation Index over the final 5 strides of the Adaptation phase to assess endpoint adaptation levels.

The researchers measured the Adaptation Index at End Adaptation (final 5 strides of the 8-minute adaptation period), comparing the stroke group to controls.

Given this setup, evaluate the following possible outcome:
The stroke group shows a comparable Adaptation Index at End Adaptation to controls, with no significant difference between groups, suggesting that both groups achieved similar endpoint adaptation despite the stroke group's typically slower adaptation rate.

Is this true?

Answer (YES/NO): NO